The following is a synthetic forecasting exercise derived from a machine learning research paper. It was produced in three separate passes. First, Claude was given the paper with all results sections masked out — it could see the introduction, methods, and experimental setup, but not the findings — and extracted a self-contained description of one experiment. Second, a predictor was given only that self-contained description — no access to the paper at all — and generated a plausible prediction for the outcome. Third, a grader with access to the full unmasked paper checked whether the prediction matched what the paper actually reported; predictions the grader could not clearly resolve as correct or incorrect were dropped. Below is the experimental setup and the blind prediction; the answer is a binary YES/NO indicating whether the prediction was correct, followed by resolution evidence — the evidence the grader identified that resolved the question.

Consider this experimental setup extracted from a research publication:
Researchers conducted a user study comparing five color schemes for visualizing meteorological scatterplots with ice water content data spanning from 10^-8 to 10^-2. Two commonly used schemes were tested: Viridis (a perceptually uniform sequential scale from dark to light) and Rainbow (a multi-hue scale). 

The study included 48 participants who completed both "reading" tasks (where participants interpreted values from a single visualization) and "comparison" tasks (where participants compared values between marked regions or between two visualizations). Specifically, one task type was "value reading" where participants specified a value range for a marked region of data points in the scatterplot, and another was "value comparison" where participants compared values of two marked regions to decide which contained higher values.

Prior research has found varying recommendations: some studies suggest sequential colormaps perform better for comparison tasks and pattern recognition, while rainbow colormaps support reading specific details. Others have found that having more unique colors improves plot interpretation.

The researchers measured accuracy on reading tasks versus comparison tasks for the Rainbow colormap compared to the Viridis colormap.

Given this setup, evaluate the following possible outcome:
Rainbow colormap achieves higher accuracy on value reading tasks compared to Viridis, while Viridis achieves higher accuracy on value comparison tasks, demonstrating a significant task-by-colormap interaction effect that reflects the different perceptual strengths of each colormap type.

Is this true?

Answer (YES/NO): NO